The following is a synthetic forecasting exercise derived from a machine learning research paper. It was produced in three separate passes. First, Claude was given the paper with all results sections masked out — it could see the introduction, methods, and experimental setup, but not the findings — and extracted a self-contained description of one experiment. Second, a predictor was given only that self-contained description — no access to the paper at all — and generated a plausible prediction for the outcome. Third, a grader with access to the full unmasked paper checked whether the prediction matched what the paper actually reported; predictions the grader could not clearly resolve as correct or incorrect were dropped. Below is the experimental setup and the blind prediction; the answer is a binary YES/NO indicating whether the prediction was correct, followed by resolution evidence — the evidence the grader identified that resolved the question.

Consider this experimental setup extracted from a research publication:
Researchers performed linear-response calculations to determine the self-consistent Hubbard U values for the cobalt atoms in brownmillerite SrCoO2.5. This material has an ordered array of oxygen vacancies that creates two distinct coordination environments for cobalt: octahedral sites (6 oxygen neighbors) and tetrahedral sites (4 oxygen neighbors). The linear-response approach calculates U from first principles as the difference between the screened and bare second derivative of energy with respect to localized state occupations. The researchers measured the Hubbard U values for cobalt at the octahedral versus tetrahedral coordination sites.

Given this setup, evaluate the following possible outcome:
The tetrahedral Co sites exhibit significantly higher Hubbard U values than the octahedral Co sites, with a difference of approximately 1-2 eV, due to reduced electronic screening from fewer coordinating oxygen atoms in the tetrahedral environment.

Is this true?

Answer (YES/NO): NO